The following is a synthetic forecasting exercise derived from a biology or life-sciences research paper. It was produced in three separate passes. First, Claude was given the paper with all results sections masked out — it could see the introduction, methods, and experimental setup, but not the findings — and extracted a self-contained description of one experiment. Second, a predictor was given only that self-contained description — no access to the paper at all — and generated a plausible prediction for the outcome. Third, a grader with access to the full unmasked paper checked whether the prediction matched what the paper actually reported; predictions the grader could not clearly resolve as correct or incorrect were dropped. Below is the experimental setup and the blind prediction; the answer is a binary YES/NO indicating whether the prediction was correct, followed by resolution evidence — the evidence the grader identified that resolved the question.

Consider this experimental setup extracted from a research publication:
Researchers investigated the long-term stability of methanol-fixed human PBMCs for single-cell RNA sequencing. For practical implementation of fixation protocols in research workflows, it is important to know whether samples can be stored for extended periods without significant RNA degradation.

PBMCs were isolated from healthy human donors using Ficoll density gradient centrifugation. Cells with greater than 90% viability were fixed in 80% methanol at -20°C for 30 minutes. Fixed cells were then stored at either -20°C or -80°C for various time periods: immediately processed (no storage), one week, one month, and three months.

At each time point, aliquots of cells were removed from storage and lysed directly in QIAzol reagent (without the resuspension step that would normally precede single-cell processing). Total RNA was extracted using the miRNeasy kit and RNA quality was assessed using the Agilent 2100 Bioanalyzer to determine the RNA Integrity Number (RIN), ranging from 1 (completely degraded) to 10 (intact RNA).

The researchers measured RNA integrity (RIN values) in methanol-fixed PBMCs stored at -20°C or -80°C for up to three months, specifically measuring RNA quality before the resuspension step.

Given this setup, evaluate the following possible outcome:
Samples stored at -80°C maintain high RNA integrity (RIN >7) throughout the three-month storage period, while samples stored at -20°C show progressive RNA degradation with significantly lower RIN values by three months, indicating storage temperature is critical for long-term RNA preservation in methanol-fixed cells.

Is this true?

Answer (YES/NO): NO